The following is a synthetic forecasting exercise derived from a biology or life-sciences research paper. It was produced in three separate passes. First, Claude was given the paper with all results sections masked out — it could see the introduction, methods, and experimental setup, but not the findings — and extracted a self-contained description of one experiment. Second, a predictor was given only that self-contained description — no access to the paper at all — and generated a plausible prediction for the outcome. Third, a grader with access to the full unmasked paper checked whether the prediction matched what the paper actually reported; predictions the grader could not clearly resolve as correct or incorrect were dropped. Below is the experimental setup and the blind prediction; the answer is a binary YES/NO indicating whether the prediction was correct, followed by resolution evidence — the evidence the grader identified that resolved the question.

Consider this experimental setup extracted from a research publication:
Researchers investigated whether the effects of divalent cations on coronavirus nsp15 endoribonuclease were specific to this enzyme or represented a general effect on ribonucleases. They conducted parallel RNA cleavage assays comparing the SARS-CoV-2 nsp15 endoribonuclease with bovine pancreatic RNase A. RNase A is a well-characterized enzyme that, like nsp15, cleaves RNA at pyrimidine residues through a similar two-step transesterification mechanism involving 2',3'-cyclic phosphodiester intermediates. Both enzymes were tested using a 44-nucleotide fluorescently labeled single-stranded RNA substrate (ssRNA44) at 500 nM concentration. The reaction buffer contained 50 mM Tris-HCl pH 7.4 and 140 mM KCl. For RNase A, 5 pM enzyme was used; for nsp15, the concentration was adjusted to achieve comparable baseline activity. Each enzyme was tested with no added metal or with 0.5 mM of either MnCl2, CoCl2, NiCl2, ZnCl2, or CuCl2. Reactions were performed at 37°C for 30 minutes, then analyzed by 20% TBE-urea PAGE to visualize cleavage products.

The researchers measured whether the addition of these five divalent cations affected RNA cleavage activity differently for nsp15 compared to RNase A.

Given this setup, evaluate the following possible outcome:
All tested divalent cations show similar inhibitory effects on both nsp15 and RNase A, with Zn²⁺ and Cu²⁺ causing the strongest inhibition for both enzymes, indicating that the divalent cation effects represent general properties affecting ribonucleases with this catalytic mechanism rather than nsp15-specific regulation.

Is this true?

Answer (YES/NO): NO